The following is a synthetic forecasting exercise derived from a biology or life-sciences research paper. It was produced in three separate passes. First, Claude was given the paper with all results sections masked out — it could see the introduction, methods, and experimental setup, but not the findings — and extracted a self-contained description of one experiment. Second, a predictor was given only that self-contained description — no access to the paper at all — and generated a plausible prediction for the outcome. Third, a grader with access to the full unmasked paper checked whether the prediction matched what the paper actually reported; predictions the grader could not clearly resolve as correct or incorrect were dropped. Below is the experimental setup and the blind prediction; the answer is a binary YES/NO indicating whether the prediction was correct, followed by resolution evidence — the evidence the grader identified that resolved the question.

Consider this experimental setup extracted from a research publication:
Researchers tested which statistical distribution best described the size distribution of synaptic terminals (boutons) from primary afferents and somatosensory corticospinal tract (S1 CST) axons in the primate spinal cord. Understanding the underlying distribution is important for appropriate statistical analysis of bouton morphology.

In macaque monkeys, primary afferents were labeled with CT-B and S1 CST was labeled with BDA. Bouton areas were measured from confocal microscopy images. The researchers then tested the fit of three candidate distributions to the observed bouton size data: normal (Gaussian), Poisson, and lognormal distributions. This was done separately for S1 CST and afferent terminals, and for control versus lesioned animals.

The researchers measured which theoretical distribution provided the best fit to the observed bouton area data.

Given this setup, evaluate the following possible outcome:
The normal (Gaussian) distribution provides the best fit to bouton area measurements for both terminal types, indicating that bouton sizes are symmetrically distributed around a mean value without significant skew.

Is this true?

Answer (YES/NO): NO